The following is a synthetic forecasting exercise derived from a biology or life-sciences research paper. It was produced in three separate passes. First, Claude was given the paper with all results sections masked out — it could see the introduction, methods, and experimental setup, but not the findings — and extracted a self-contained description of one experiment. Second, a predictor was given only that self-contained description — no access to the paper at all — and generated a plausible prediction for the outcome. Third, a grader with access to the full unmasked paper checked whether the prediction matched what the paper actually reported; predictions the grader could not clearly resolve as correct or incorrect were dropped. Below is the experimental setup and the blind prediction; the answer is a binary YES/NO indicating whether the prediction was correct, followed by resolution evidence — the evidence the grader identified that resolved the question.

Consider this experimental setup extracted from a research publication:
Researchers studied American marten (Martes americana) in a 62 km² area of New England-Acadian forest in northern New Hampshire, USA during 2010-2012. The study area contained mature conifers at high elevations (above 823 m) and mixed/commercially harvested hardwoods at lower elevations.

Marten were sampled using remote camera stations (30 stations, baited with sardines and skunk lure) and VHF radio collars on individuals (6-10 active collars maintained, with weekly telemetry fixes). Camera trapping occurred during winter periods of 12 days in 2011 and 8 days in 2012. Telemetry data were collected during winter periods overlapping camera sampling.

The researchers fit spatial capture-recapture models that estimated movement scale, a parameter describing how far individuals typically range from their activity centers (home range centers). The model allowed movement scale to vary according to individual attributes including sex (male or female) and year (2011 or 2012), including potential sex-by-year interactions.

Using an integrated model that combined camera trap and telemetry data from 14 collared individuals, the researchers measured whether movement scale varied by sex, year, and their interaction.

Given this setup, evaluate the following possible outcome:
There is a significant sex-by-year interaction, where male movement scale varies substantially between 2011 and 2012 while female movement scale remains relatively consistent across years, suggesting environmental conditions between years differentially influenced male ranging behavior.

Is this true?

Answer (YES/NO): NO